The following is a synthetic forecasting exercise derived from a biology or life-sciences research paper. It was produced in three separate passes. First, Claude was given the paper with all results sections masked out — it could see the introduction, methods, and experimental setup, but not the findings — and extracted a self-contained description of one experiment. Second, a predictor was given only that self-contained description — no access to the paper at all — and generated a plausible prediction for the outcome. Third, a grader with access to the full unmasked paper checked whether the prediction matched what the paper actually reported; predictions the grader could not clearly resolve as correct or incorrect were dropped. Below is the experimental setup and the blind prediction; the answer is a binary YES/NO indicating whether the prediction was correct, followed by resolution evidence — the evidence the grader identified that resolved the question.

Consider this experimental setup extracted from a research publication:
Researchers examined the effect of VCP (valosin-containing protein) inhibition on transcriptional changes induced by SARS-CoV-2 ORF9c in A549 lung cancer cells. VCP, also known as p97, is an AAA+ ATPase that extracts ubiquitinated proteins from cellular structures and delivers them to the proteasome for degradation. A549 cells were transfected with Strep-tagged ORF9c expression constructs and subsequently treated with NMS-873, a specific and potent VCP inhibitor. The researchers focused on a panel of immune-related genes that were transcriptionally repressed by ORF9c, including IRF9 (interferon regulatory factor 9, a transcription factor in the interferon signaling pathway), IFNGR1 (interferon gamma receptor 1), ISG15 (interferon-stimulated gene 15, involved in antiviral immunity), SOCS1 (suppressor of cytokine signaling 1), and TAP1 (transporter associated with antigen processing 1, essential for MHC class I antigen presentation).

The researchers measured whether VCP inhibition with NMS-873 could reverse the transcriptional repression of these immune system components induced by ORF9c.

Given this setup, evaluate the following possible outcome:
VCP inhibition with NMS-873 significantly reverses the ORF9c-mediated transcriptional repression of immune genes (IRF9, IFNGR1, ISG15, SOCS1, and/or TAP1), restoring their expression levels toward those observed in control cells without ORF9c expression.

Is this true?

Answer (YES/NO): YES